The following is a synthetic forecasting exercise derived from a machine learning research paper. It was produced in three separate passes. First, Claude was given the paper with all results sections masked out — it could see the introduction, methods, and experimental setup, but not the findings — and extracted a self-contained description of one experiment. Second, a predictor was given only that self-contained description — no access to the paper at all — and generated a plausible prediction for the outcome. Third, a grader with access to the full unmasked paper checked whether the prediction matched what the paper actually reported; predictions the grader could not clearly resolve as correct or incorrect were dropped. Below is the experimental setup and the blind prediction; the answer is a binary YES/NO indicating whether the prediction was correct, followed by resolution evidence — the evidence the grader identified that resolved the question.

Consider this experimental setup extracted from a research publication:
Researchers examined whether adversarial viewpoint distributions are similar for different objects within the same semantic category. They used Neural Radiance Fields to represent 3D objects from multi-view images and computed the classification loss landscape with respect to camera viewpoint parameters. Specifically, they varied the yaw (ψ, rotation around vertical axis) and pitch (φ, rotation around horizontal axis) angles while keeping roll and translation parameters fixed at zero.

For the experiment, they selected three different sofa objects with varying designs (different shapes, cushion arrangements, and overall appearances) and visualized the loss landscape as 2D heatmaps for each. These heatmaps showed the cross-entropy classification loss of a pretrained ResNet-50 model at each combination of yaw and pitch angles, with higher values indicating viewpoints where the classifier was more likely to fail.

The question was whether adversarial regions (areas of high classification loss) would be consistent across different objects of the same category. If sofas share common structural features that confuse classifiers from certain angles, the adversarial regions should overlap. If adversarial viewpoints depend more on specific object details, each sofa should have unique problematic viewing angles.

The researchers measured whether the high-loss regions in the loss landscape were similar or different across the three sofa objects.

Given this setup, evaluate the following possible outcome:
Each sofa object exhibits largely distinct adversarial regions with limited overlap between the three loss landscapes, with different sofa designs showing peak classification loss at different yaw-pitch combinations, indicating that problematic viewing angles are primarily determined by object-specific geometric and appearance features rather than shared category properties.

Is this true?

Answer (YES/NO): NO